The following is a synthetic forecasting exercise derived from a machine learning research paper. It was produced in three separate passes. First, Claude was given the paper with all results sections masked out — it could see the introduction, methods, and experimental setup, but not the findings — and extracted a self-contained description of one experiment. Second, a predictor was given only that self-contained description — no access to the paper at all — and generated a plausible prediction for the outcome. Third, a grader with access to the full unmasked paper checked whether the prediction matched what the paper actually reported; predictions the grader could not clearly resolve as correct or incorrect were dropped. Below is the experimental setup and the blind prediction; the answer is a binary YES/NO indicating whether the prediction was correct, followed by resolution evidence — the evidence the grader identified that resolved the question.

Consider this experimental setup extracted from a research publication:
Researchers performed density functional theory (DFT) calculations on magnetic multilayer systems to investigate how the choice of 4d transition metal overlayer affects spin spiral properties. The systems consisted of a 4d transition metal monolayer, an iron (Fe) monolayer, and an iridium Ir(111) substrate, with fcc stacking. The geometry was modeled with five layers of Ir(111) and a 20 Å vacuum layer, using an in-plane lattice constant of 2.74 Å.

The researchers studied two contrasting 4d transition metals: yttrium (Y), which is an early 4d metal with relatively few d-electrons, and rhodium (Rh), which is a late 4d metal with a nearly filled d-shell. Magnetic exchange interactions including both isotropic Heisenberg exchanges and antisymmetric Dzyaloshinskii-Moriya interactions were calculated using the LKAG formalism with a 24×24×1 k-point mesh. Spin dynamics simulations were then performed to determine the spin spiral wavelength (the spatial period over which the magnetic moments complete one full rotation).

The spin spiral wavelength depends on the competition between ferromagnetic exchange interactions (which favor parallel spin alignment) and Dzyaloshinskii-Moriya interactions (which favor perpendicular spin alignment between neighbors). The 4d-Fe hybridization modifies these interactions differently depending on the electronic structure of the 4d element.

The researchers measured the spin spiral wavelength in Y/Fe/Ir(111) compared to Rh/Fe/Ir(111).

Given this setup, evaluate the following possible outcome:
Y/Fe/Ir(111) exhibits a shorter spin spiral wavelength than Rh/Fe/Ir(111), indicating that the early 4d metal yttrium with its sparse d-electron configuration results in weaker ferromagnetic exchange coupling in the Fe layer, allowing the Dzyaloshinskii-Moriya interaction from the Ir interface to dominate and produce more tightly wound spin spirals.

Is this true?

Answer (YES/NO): NO